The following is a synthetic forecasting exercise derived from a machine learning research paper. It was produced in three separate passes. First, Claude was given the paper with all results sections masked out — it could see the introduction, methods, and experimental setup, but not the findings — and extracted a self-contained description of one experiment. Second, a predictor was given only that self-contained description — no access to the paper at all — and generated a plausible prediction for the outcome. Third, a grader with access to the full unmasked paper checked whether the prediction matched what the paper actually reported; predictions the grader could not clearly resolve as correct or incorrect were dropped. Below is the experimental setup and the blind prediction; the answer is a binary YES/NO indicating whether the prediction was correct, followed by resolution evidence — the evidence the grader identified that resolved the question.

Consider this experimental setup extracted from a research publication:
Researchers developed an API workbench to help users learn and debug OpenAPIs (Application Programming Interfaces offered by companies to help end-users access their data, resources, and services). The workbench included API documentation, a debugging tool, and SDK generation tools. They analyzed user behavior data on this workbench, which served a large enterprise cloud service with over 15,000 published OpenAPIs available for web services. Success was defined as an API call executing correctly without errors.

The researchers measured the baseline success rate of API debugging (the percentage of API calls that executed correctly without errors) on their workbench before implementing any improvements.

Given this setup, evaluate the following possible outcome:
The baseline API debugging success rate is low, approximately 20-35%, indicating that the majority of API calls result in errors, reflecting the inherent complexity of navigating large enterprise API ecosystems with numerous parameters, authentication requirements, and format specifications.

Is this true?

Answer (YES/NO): YES